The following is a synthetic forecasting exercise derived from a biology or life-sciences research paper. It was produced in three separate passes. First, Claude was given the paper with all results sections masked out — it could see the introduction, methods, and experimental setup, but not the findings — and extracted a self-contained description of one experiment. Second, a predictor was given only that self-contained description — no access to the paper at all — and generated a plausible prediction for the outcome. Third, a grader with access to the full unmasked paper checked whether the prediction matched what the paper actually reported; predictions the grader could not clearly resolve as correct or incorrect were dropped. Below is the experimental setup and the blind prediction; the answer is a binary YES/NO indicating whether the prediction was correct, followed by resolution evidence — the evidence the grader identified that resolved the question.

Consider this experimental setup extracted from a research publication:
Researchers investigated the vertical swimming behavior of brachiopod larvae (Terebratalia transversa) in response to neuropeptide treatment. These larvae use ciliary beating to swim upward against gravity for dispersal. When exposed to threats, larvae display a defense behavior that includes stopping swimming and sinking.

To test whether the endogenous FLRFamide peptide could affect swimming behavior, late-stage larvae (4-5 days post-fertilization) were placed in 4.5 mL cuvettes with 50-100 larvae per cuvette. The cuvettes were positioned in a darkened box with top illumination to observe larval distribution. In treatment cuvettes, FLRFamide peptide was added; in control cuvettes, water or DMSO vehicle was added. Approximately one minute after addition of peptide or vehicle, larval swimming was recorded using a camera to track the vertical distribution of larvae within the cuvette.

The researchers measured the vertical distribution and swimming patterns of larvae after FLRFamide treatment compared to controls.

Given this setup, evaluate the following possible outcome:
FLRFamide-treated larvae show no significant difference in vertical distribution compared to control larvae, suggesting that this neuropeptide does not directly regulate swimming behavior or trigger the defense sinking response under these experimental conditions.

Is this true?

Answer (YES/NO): NO